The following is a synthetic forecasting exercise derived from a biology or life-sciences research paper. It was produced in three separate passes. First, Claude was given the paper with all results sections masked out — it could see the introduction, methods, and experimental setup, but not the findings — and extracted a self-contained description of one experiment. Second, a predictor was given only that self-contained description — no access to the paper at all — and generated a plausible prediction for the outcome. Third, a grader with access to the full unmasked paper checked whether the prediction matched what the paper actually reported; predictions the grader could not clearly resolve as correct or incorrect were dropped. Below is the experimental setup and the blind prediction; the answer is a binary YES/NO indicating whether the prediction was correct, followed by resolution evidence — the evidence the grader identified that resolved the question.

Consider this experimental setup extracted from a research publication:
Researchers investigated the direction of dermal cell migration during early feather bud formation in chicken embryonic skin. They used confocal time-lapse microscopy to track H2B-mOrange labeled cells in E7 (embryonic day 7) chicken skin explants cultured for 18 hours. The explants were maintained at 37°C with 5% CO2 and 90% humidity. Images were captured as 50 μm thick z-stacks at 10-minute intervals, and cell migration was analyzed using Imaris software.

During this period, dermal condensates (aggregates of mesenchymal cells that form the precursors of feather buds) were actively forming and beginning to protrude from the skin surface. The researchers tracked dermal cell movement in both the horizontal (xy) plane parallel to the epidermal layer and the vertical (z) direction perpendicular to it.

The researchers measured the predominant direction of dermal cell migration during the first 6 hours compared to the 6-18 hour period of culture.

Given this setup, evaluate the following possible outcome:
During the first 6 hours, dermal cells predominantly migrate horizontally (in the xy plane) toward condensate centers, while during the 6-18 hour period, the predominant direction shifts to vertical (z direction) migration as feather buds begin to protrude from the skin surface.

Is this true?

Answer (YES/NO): YES